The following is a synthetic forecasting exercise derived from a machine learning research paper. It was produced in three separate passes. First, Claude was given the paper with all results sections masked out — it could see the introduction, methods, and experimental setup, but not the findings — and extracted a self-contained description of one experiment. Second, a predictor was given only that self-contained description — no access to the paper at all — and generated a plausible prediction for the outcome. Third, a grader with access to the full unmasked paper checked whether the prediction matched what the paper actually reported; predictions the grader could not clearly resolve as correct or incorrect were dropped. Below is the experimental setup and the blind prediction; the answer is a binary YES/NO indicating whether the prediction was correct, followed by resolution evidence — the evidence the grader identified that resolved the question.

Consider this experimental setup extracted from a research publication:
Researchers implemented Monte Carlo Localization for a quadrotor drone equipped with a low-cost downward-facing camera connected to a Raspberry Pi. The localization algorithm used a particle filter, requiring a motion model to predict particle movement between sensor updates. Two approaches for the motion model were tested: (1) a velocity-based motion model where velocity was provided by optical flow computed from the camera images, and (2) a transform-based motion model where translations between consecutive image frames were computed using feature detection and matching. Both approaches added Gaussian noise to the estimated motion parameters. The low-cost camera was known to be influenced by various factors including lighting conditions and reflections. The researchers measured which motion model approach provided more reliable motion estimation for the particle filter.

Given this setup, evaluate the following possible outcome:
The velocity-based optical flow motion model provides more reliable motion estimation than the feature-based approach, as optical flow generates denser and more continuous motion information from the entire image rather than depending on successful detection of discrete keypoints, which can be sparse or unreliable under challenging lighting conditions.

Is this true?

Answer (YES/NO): NO